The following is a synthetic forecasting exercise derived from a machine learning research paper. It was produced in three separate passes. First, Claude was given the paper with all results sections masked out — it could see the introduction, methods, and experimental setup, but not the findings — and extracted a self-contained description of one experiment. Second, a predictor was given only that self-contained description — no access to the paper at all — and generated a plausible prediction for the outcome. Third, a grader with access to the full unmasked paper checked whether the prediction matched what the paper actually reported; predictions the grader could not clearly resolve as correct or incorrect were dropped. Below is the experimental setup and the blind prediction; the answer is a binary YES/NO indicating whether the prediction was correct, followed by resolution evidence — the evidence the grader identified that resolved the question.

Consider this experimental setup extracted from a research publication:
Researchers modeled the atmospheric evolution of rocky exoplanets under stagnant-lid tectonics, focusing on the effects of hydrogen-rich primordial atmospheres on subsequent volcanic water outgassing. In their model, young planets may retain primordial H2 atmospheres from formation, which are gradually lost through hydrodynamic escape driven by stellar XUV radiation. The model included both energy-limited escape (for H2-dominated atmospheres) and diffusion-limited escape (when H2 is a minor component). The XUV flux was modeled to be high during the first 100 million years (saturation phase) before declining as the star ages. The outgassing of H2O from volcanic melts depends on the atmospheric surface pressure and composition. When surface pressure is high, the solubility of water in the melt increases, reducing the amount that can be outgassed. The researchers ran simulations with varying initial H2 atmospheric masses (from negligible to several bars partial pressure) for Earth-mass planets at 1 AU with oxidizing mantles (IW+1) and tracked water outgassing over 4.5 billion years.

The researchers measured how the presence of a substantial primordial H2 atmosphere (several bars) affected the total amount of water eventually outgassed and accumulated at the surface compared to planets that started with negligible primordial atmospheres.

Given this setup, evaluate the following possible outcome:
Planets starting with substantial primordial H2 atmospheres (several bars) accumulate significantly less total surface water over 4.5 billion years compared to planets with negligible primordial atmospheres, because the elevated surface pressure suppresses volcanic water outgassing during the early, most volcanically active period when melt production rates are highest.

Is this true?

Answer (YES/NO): YES